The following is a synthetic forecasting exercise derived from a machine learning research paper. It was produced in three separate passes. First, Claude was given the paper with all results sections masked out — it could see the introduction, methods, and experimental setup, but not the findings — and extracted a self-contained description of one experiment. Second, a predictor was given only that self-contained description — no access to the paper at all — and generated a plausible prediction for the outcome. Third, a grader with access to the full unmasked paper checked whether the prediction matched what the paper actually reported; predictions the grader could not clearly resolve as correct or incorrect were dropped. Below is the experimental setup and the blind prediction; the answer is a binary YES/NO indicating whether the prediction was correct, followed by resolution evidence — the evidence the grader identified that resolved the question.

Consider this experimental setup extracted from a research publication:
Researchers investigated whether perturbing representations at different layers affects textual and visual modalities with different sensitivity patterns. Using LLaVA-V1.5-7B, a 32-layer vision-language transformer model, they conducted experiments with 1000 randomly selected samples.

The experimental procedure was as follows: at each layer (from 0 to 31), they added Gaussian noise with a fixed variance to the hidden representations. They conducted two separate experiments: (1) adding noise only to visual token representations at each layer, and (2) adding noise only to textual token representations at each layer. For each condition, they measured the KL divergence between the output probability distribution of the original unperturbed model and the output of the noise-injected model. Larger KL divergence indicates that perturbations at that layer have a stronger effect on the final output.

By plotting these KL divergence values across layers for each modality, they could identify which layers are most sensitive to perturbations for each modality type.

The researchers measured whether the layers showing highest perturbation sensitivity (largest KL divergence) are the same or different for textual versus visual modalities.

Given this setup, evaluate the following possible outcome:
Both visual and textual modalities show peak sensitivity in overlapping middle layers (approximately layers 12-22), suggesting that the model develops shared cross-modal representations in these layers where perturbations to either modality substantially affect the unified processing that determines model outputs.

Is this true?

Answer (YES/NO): NO